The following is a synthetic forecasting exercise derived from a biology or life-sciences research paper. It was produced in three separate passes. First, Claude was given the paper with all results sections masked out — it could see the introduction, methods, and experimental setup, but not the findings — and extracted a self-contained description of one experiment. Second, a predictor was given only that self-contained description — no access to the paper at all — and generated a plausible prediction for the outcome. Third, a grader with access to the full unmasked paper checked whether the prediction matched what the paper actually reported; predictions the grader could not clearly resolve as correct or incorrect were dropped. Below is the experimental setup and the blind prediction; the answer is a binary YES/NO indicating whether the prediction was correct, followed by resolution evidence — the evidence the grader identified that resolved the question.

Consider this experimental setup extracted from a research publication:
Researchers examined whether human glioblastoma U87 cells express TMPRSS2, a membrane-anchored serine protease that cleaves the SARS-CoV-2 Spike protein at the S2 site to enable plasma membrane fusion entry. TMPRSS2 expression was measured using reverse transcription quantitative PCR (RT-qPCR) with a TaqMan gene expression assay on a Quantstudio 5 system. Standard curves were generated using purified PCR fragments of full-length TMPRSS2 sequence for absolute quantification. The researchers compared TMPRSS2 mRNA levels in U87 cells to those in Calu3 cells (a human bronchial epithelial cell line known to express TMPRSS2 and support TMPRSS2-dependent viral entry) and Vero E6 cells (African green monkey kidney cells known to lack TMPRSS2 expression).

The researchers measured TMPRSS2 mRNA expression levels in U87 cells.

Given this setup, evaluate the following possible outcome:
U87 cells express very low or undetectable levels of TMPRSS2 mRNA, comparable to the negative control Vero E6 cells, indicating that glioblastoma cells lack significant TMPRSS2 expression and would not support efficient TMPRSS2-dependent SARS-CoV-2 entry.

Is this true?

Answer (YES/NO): NO